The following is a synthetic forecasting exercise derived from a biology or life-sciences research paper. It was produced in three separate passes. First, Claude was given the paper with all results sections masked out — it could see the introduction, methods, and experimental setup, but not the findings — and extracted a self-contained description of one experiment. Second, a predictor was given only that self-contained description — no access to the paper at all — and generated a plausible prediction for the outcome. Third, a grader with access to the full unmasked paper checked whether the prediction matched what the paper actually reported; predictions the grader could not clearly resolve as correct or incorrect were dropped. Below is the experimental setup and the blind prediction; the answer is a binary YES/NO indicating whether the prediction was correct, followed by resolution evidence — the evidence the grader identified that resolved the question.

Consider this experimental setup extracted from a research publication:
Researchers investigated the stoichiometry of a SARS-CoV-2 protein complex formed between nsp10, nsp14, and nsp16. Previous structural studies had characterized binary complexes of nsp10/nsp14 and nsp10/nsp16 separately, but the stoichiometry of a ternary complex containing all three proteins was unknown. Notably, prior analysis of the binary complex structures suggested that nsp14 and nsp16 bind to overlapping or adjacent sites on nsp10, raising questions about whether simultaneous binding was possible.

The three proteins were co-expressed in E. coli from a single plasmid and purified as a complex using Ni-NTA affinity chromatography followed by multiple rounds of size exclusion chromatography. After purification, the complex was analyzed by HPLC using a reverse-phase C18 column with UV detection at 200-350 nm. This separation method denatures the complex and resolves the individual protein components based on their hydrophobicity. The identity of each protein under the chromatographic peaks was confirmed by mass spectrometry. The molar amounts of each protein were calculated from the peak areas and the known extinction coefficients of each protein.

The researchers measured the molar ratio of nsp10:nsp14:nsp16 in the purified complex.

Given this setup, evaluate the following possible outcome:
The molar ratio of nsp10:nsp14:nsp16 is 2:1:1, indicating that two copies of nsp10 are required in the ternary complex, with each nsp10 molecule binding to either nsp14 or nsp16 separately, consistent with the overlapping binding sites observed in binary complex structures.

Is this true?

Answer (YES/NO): NO